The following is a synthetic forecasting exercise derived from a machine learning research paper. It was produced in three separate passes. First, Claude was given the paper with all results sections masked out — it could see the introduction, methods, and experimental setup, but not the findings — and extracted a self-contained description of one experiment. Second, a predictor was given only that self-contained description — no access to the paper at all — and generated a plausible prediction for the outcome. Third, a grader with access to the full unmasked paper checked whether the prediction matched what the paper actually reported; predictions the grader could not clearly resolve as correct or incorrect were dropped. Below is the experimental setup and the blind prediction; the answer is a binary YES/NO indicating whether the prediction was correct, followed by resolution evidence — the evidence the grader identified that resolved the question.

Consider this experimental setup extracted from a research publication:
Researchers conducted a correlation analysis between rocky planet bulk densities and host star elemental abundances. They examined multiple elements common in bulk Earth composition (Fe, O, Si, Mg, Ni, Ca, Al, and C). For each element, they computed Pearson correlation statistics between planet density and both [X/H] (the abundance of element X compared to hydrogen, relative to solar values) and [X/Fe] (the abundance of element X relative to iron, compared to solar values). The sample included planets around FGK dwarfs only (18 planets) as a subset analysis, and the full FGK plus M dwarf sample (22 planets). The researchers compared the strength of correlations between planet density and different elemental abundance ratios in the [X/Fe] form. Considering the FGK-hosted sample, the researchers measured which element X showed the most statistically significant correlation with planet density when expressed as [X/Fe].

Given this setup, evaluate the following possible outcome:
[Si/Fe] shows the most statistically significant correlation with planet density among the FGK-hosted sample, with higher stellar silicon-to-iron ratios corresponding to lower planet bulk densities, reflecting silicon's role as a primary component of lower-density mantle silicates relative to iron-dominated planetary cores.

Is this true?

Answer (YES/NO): NO